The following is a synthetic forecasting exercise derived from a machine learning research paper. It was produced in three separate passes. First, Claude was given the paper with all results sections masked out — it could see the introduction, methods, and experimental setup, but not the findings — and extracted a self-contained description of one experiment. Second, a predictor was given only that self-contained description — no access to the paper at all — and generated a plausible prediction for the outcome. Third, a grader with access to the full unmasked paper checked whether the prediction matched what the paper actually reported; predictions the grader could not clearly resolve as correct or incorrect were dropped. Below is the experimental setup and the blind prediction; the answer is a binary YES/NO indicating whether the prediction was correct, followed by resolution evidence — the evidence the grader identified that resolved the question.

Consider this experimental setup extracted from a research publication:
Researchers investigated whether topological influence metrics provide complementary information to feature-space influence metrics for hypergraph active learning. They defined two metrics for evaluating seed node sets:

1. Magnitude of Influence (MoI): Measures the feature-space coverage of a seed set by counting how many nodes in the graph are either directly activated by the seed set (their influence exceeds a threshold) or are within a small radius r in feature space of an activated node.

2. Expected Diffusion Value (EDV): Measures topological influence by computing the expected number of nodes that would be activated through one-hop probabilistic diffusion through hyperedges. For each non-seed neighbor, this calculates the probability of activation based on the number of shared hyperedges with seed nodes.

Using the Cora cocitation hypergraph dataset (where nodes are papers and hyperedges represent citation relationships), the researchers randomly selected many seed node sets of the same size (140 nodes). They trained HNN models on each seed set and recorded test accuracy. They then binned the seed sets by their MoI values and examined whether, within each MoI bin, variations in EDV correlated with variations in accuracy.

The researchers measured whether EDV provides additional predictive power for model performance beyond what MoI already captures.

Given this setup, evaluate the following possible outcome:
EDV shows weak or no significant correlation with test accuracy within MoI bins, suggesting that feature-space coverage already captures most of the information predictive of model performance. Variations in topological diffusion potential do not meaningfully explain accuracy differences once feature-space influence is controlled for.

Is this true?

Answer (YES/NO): NO